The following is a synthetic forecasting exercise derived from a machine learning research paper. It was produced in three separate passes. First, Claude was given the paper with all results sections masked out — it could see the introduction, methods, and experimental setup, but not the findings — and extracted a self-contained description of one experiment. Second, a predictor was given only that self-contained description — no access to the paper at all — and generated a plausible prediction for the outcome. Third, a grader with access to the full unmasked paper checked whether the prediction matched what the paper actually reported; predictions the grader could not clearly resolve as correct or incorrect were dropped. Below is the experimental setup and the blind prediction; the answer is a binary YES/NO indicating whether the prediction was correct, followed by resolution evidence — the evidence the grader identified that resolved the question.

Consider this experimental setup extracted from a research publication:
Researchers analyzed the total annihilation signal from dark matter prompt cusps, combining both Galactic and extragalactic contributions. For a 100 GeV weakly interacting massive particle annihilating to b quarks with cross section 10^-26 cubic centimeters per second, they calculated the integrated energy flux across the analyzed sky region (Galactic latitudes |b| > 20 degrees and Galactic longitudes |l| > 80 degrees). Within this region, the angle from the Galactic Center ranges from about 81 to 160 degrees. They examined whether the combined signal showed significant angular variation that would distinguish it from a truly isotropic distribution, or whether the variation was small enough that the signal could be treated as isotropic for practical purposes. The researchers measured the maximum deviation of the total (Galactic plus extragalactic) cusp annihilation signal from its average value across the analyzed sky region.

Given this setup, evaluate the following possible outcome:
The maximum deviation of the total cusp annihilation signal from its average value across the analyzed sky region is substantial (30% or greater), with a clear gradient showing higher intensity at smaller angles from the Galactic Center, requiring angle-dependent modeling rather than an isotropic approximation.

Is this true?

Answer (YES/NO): NO